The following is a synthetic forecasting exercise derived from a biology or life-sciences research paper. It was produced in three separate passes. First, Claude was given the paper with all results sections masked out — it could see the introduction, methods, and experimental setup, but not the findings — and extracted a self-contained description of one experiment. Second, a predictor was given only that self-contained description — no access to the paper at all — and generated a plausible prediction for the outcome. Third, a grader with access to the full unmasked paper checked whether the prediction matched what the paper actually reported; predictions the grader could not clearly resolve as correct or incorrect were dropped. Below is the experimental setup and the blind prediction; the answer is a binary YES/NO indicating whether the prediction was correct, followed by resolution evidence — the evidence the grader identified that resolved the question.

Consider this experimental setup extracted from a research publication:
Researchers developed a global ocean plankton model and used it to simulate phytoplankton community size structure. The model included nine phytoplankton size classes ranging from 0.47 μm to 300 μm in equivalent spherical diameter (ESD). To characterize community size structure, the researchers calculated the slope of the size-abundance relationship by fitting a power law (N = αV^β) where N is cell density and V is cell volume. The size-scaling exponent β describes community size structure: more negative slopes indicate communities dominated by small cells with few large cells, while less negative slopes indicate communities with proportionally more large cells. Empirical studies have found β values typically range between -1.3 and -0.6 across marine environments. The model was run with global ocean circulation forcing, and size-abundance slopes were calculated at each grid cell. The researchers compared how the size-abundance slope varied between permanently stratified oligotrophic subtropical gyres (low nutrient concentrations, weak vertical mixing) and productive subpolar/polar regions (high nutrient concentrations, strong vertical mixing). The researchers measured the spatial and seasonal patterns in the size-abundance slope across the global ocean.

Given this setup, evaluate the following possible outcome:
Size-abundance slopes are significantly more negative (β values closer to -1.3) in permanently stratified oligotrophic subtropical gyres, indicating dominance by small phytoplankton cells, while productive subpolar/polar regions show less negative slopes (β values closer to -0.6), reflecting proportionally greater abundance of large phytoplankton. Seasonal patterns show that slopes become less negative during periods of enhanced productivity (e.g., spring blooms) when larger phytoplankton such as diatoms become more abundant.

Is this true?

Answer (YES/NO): NO